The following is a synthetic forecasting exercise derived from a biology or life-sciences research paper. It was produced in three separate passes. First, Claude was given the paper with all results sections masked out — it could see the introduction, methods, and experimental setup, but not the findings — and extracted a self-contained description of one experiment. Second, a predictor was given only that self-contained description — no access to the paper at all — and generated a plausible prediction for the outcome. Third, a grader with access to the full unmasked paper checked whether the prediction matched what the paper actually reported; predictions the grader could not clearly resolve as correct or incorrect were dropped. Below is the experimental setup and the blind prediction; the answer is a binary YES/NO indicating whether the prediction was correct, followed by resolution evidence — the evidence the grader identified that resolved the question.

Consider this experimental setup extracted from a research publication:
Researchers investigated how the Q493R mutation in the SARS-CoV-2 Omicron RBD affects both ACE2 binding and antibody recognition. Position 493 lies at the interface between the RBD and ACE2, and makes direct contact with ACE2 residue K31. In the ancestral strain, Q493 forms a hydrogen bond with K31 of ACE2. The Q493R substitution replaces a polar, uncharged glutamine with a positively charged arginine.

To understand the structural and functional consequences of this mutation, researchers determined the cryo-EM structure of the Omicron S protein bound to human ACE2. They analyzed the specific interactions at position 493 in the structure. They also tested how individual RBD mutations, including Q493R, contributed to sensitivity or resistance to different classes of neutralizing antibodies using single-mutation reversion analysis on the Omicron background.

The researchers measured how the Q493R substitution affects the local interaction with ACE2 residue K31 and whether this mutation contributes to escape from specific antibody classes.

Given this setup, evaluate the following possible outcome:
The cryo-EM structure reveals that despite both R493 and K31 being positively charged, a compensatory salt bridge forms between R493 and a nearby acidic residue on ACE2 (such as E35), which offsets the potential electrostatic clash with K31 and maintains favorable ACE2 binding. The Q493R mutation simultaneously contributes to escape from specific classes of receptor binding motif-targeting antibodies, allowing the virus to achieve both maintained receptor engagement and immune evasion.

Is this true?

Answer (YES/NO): YES